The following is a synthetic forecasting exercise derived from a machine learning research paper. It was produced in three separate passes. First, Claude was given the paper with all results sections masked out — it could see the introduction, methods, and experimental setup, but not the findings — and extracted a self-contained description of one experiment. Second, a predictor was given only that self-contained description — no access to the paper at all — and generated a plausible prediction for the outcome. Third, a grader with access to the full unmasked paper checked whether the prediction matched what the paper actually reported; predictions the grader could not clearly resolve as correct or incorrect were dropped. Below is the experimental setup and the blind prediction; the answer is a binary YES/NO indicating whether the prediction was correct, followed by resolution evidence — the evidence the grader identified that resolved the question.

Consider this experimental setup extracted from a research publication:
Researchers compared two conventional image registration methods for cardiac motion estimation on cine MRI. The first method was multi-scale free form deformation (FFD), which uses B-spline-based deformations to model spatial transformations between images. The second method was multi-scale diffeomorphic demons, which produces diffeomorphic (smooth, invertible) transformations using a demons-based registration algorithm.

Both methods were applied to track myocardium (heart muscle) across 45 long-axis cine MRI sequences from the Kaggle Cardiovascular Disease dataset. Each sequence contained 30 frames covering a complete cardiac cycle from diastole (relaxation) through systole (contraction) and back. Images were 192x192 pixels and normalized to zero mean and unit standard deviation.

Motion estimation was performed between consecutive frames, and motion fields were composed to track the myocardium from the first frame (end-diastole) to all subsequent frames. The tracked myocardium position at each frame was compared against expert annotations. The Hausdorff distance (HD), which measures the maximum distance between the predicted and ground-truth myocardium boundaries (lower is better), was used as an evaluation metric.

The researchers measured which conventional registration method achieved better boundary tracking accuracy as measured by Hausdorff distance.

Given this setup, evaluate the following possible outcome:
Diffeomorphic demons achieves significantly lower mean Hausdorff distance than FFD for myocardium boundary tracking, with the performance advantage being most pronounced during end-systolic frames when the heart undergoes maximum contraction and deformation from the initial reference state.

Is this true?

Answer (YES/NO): NO